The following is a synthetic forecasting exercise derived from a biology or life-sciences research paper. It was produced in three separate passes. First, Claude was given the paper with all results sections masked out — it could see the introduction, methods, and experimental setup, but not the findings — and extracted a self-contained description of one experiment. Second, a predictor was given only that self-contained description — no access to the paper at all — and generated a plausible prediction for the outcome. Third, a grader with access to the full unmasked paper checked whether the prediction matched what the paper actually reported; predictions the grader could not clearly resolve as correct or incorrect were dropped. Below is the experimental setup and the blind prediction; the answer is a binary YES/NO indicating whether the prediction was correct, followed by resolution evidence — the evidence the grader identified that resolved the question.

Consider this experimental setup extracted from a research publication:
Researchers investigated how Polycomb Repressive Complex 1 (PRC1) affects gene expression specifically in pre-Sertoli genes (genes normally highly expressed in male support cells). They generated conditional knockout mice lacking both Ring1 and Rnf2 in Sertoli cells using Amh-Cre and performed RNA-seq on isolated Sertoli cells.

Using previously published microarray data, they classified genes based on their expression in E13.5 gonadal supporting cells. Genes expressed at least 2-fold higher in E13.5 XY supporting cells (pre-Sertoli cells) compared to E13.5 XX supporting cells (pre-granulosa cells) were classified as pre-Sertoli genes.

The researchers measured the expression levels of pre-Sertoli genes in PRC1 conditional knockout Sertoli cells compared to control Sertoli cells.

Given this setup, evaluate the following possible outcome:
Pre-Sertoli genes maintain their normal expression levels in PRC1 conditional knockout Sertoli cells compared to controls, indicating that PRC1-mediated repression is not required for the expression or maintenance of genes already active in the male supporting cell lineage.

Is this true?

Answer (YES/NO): NO